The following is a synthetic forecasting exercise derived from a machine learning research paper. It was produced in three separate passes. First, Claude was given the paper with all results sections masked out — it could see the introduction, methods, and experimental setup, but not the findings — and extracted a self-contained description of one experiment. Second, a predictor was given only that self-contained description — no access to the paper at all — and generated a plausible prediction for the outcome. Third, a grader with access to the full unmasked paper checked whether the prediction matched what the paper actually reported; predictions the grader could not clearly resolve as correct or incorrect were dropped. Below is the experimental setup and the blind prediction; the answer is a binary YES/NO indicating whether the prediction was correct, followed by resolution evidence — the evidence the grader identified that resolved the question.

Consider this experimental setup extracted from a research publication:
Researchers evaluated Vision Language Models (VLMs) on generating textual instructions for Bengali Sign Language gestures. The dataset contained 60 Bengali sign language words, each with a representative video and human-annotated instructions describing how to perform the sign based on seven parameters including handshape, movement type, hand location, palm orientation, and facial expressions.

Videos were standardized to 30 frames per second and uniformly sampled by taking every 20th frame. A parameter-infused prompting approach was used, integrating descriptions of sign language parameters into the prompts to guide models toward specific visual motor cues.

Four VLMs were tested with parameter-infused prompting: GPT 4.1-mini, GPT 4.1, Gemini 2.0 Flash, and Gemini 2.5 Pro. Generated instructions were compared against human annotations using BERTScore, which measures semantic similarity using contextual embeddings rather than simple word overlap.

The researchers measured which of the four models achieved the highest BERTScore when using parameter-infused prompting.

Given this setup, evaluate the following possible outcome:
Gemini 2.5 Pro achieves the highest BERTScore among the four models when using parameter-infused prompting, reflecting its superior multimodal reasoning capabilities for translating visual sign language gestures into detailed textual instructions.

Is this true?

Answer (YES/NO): NO